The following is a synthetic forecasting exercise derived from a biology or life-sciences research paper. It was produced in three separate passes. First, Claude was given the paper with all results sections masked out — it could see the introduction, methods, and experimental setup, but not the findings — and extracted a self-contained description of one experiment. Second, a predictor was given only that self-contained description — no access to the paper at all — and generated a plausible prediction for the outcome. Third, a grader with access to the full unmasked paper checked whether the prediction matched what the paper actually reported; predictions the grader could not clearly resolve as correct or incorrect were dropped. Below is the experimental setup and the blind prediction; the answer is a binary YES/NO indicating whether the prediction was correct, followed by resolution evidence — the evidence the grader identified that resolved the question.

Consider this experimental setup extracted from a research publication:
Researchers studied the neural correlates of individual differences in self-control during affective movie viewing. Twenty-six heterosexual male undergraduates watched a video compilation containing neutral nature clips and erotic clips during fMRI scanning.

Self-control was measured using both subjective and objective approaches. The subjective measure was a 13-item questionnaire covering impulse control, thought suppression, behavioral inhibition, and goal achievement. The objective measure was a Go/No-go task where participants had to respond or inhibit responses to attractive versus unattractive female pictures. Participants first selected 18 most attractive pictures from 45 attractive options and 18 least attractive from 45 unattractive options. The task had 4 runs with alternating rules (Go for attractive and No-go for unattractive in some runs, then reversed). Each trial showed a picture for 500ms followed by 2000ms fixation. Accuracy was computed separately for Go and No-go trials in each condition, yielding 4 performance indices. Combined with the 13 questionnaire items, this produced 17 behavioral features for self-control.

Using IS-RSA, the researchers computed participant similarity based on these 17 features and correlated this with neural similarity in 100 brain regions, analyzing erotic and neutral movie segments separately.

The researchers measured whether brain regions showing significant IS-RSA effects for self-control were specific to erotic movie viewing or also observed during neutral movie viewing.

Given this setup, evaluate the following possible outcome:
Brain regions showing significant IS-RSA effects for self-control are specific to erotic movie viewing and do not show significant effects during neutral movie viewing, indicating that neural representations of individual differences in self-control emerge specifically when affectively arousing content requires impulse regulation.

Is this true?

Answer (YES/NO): YES